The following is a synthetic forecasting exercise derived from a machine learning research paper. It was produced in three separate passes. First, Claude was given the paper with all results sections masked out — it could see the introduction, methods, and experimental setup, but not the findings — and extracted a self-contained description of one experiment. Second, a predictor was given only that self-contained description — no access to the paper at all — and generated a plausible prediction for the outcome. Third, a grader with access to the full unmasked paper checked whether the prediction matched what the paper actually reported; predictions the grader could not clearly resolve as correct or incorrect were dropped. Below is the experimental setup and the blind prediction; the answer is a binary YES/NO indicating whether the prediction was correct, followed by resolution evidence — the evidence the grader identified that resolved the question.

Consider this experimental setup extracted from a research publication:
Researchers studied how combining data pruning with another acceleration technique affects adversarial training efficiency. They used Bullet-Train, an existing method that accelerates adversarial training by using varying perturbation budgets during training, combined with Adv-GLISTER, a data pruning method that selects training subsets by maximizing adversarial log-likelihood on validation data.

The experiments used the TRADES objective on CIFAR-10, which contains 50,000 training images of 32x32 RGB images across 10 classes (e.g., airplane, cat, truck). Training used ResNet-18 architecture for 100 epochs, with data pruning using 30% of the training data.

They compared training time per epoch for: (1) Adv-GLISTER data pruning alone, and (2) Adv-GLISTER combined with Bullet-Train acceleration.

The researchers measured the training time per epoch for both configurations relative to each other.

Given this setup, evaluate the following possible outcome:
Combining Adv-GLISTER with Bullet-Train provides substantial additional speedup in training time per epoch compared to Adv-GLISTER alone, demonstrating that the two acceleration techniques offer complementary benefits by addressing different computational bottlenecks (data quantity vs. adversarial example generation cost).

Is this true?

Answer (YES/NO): YES